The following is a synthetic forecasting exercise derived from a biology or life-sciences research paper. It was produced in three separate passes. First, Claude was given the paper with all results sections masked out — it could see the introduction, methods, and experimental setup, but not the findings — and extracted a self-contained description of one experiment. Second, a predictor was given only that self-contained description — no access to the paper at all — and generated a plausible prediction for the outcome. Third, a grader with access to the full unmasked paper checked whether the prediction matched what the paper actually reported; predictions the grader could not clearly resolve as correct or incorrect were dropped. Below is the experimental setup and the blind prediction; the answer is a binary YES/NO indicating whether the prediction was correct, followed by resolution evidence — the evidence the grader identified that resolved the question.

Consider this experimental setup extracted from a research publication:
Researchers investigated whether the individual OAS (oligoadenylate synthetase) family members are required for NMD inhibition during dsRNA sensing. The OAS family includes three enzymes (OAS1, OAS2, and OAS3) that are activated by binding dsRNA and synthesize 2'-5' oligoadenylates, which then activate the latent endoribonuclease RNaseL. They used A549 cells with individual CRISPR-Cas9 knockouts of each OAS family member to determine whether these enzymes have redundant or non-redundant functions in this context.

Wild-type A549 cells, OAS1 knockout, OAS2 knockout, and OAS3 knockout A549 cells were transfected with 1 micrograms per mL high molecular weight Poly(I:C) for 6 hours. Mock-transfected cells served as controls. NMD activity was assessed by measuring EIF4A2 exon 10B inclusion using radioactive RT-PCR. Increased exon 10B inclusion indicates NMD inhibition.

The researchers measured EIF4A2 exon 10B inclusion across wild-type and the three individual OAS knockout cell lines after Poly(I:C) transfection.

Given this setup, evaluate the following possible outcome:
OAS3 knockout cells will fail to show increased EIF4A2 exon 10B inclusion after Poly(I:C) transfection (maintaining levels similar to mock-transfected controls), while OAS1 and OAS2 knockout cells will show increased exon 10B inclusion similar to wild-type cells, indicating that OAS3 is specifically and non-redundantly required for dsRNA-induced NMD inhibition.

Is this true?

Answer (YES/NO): NO